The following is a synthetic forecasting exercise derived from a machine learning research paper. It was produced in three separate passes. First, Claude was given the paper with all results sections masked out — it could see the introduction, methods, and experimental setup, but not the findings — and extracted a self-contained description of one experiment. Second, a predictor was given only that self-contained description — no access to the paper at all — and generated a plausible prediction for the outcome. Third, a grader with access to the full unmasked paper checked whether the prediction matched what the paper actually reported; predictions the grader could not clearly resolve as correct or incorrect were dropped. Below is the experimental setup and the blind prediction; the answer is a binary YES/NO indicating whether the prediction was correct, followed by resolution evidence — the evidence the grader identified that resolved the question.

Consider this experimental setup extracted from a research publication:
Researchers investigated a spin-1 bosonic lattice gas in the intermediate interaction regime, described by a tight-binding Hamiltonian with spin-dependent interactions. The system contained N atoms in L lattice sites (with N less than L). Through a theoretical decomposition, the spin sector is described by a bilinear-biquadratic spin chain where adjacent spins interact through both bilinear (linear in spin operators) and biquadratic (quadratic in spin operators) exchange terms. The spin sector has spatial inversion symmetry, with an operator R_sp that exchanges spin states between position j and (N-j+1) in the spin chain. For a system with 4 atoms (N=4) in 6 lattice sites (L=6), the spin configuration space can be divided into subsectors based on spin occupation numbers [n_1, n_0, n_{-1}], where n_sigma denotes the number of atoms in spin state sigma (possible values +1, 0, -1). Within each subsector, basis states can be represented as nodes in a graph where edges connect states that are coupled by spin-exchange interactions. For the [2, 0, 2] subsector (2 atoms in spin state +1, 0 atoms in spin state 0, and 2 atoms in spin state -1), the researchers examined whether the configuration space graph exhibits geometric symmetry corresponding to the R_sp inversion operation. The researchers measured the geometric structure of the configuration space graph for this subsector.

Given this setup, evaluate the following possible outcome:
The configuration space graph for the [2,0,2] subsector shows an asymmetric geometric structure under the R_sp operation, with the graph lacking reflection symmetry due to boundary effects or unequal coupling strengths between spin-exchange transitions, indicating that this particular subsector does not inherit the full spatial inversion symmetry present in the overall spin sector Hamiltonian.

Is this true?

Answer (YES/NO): NO